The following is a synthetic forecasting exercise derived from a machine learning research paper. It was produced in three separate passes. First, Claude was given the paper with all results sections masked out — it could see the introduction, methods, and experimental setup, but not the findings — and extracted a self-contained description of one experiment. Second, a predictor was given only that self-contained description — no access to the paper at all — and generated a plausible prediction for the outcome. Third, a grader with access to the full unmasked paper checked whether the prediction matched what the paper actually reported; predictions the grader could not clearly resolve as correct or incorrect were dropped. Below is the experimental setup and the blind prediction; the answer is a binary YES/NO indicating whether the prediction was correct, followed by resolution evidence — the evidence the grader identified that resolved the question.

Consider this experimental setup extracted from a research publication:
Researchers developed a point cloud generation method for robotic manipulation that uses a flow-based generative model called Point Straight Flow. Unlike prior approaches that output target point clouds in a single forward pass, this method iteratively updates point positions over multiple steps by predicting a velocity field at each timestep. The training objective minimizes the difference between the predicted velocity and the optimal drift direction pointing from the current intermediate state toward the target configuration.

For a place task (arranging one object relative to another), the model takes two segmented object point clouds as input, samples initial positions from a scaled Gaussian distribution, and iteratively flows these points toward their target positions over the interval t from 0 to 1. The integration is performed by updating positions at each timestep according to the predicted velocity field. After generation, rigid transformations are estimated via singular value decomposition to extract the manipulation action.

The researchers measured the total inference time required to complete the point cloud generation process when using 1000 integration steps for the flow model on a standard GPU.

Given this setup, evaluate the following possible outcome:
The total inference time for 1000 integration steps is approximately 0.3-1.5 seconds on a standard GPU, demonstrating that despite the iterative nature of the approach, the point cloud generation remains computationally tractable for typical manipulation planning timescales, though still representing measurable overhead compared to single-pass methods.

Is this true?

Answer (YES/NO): NO